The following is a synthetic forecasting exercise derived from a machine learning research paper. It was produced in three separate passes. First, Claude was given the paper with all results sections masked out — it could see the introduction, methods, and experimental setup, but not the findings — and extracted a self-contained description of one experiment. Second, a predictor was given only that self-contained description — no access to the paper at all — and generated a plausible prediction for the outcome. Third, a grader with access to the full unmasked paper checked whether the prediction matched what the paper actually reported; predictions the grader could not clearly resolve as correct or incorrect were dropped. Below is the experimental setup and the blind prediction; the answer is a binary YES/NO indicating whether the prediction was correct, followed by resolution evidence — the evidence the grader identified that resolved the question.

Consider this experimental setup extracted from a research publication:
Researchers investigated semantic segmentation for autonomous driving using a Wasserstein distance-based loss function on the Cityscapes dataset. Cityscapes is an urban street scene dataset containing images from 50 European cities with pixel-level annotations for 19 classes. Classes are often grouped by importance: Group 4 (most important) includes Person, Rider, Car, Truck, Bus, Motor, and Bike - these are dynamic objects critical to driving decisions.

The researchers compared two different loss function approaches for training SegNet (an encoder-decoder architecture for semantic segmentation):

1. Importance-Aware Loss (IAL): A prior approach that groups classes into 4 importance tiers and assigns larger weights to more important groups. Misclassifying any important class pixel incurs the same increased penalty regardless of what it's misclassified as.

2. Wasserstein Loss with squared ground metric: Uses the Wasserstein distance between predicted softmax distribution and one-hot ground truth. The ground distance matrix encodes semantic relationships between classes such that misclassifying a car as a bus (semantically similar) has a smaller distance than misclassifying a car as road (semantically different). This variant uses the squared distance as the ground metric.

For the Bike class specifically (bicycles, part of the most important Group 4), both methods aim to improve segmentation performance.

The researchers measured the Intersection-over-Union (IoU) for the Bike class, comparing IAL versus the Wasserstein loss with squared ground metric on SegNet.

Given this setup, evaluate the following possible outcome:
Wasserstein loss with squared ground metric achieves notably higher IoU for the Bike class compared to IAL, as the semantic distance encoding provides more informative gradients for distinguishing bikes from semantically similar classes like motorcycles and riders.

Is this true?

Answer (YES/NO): NO